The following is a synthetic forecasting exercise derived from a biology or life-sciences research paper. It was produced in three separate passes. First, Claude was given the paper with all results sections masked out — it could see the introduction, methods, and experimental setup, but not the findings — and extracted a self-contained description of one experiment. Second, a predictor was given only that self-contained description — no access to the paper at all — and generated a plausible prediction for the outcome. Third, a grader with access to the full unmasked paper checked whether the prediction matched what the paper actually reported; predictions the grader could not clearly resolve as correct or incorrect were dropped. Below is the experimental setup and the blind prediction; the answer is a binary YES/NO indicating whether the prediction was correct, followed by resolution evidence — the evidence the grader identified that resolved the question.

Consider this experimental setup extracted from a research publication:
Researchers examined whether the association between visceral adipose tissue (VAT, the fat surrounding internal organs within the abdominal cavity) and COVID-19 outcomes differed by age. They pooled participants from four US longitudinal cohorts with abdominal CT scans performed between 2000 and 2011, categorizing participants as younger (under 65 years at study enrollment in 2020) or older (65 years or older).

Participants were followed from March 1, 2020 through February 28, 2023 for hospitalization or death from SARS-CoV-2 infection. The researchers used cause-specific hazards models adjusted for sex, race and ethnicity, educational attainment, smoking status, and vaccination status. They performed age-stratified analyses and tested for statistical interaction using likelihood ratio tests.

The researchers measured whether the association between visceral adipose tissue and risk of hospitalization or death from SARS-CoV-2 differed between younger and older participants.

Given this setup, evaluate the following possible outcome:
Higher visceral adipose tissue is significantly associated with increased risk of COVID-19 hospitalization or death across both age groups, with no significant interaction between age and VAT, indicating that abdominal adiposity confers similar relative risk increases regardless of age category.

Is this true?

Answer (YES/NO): YES